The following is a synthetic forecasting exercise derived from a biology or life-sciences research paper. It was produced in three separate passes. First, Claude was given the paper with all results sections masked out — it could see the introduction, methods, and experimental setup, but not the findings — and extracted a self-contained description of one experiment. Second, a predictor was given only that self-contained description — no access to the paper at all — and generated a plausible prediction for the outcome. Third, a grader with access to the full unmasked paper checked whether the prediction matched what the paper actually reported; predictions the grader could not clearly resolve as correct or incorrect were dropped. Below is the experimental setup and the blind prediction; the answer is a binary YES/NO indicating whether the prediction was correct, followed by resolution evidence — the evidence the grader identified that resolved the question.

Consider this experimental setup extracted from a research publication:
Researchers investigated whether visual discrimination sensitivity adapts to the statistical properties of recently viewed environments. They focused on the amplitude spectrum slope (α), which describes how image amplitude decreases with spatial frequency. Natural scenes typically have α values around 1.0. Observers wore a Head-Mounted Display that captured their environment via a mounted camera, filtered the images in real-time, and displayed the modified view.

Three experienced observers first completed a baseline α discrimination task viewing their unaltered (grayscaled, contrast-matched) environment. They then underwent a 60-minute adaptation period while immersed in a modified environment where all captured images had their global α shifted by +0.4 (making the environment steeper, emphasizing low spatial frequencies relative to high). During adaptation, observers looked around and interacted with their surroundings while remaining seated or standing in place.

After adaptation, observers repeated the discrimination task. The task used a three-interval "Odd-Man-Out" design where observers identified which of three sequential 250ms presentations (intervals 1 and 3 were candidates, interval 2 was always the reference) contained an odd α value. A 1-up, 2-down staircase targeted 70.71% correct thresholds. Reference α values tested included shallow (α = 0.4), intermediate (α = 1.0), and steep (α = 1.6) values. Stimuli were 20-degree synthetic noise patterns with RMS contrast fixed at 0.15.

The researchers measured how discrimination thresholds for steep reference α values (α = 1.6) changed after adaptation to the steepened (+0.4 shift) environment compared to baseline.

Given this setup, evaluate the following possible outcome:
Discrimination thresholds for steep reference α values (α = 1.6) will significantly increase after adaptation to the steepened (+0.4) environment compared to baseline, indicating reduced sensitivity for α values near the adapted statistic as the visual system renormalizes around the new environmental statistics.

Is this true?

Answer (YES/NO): NO